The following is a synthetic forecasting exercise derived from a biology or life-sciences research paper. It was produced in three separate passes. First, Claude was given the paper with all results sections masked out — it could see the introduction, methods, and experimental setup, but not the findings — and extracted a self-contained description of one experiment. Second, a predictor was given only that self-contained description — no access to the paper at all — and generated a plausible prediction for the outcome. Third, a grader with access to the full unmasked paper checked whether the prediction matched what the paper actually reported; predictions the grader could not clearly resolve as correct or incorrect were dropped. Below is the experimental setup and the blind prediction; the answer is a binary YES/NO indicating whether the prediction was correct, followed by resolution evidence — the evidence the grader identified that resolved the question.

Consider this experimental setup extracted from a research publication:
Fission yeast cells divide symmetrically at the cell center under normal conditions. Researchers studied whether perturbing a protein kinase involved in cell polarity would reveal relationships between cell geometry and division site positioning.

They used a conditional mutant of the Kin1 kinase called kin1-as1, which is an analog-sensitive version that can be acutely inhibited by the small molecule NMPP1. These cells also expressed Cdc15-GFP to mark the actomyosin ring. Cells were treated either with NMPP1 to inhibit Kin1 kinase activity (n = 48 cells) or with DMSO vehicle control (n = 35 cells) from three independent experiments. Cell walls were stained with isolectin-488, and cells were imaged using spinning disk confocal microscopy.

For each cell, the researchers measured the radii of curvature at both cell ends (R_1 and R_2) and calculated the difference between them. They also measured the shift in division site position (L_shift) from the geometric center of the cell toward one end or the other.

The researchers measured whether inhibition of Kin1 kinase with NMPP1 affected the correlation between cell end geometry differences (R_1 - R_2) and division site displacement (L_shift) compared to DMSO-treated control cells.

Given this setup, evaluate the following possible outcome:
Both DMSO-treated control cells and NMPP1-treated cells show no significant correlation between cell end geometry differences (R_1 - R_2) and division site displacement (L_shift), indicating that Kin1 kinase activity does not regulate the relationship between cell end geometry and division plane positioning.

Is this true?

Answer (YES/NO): NO